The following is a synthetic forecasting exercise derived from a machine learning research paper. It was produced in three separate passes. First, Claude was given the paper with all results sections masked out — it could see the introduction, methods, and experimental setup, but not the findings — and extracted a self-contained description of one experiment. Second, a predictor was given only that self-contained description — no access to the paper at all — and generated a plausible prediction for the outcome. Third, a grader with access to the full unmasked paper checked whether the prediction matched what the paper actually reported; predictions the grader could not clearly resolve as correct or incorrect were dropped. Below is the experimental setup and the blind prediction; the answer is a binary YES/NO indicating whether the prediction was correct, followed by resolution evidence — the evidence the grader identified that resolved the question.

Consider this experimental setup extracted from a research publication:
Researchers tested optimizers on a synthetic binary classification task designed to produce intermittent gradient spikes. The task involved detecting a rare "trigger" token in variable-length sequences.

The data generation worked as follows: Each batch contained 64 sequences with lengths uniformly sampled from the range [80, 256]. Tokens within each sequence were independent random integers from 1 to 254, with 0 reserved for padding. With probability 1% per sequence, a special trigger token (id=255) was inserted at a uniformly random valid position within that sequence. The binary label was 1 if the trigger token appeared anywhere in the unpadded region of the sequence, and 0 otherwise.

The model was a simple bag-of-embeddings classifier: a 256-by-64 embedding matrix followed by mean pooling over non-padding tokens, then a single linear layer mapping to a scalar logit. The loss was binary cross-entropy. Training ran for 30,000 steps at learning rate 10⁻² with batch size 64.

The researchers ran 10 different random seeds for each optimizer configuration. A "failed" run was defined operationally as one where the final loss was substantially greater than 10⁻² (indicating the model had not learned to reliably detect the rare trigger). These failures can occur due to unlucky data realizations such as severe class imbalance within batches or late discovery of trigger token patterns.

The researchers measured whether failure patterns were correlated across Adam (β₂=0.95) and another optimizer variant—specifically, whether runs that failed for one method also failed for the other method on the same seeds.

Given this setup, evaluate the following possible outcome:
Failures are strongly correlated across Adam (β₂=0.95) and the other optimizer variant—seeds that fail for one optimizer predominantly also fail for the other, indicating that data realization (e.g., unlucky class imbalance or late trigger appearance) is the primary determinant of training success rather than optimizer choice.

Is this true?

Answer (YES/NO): YES